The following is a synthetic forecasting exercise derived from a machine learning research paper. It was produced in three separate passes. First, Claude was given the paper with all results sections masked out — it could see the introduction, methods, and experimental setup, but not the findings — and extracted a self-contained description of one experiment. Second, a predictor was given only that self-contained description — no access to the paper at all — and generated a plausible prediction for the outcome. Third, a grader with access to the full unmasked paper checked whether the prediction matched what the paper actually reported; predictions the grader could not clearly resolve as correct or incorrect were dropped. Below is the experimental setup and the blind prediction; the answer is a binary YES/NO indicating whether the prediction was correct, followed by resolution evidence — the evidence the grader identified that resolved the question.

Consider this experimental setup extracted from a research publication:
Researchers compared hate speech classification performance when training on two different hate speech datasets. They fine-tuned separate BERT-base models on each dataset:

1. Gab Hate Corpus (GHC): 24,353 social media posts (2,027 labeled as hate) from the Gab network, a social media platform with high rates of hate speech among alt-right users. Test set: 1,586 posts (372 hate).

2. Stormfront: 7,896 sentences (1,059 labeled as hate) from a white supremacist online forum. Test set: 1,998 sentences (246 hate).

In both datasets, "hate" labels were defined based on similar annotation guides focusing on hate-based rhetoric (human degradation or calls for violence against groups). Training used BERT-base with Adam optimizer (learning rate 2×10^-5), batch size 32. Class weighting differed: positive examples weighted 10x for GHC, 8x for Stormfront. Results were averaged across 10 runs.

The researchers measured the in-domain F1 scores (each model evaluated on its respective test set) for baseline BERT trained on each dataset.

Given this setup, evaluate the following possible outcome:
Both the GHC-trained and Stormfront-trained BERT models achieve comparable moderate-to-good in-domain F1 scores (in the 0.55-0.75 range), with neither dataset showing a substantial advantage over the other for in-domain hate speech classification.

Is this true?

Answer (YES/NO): NO